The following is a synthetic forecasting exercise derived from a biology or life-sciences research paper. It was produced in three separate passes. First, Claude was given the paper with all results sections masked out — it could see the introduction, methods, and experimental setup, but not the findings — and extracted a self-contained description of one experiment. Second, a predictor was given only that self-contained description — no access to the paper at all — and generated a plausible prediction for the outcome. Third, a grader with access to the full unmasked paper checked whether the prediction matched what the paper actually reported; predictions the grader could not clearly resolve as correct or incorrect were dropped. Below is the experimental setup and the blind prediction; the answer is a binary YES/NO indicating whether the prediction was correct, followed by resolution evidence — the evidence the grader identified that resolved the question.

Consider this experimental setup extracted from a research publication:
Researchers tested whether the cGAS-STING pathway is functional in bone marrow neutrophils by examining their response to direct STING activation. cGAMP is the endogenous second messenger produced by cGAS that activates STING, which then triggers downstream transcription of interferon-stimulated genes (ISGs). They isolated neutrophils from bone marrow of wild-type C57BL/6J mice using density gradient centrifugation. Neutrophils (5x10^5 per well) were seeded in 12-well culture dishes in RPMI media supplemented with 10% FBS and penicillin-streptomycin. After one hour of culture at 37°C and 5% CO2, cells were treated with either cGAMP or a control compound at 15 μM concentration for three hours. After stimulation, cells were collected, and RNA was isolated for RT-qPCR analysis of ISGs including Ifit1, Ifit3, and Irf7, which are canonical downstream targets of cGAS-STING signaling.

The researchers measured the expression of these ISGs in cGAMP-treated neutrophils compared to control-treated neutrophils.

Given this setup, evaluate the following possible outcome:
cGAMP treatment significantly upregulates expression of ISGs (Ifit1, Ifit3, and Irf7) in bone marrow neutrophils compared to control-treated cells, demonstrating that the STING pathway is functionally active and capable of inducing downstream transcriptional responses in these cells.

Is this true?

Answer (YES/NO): YES